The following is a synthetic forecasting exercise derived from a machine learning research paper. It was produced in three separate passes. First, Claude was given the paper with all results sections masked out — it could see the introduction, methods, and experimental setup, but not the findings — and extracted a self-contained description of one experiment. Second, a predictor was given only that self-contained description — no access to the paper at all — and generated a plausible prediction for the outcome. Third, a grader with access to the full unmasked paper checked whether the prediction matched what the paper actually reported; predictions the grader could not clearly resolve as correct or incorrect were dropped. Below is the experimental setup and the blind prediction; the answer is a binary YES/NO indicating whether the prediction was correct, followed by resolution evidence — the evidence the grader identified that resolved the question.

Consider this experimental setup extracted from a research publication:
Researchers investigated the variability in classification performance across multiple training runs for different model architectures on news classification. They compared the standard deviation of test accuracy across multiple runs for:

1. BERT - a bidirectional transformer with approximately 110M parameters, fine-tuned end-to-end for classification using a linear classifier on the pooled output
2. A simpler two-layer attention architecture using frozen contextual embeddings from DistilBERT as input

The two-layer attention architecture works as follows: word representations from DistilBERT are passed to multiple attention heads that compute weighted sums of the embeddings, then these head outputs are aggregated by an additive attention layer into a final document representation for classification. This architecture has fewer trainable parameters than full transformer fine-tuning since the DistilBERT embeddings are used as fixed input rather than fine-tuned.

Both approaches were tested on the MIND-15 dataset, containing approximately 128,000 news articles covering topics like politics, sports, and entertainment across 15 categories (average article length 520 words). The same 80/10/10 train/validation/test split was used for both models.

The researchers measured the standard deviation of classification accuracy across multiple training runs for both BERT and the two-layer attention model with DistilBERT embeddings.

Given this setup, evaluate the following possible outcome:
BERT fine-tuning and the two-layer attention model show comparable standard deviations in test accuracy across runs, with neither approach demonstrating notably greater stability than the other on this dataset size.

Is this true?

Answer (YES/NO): NO